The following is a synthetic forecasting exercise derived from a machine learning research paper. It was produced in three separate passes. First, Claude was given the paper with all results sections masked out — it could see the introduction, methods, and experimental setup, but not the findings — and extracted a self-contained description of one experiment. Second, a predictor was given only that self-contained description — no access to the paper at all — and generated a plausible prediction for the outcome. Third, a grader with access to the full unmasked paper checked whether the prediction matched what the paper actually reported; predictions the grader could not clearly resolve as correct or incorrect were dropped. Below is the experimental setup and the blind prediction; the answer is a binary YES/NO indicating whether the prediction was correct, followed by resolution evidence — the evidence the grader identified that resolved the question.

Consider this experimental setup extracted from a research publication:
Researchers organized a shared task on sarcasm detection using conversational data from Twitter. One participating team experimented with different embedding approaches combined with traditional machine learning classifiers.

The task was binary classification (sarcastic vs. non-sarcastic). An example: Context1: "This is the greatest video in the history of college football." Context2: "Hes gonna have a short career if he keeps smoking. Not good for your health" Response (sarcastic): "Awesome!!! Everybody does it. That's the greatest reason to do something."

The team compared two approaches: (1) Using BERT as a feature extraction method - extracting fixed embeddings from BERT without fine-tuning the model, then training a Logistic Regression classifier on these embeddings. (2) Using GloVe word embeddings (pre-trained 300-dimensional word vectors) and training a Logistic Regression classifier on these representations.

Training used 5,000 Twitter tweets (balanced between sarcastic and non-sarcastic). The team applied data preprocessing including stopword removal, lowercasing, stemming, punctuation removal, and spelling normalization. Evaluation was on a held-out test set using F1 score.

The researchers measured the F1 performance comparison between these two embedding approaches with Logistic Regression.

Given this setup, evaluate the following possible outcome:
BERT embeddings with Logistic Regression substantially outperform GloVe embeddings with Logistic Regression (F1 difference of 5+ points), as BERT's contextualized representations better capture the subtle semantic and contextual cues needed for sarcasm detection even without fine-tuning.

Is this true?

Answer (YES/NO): NO